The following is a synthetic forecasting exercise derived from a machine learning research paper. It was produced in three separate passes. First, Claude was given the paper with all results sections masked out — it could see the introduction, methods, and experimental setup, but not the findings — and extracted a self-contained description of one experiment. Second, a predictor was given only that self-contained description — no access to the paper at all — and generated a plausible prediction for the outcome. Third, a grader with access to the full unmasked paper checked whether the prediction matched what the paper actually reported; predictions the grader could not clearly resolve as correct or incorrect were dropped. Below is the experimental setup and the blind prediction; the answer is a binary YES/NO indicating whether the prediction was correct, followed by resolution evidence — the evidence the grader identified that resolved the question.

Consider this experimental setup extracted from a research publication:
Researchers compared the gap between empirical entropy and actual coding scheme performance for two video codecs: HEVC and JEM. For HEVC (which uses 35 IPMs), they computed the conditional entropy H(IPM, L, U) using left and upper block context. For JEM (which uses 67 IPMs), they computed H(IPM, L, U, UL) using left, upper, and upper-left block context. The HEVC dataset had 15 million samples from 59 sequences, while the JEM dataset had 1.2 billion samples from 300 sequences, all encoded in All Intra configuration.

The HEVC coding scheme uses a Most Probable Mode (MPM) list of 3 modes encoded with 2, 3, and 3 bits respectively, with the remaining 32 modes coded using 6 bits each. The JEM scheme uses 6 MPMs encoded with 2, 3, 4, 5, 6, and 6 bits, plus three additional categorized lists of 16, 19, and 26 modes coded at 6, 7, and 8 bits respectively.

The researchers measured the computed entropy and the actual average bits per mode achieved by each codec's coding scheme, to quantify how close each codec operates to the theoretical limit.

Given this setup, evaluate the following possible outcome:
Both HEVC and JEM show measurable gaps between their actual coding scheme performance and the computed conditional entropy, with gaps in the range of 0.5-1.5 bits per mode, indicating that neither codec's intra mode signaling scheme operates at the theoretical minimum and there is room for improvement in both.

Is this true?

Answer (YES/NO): NO